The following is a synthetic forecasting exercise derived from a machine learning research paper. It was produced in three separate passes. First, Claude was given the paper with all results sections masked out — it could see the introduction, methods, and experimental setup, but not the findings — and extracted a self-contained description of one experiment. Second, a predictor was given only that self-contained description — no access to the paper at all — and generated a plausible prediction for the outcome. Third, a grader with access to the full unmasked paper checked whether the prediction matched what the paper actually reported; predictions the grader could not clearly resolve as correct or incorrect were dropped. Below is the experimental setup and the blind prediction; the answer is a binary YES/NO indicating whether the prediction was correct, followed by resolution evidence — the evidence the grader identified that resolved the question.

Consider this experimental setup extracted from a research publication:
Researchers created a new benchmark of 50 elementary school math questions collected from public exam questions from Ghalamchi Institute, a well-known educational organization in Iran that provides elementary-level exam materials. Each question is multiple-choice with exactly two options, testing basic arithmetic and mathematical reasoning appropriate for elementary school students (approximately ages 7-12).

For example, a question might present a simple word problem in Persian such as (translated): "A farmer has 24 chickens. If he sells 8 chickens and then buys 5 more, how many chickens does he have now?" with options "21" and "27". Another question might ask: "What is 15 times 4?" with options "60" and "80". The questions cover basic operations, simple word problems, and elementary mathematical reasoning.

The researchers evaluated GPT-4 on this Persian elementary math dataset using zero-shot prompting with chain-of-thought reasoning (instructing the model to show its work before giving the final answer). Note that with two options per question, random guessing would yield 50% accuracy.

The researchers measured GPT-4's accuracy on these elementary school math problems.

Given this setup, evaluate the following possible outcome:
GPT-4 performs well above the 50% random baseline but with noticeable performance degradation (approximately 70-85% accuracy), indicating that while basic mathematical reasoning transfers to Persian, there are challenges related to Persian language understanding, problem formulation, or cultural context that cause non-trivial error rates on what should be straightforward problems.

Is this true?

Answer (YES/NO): NO